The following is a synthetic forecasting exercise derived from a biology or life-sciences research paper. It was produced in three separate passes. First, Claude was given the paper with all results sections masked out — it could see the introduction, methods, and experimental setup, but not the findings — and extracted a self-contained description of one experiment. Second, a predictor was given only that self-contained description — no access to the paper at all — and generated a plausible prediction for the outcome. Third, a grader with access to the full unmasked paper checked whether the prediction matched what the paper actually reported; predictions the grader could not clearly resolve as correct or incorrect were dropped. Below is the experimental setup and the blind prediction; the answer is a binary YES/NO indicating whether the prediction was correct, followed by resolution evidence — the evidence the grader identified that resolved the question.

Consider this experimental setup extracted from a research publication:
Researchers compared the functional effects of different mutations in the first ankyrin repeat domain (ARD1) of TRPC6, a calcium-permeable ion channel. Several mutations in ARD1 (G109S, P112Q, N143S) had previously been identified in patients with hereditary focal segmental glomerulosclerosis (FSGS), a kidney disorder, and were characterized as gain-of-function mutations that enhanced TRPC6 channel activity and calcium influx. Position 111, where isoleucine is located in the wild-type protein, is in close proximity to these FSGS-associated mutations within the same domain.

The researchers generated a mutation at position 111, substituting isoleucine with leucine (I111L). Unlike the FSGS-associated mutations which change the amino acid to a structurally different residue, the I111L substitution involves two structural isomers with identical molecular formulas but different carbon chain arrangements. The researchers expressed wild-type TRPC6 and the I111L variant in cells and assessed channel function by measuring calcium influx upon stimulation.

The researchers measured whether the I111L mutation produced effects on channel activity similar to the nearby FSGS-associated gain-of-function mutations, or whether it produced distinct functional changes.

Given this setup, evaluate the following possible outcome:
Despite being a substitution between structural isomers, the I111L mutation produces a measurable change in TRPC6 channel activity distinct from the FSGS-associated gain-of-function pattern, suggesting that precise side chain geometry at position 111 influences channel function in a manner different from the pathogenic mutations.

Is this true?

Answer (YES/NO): YES